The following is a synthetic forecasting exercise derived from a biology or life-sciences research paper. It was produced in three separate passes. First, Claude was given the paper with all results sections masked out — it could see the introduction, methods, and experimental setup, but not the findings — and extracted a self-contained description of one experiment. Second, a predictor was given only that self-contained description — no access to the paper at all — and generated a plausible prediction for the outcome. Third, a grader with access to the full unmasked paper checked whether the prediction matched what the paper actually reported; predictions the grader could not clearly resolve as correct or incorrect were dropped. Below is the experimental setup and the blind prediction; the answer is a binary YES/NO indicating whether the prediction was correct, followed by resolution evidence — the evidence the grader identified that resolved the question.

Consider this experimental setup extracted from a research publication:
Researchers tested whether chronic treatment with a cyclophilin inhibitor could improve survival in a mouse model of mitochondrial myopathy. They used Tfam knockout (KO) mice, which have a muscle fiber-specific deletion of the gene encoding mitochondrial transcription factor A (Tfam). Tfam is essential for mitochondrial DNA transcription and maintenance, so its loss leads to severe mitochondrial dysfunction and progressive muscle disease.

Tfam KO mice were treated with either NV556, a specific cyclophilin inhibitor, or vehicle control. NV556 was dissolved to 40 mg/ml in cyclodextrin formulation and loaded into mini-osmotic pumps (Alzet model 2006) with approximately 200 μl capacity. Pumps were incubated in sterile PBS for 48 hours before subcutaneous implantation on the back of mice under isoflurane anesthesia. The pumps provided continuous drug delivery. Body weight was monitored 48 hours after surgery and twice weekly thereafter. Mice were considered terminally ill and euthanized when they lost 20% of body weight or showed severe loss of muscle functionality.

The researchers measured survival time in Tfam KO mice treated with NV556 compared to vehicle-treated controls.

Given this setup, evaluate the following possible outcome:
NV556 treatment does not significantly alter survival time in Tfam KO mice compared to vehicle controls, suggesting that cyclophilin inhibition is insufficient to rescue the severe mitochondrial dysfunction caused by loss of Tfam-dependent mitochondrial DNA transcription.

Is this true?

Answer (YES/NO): NO